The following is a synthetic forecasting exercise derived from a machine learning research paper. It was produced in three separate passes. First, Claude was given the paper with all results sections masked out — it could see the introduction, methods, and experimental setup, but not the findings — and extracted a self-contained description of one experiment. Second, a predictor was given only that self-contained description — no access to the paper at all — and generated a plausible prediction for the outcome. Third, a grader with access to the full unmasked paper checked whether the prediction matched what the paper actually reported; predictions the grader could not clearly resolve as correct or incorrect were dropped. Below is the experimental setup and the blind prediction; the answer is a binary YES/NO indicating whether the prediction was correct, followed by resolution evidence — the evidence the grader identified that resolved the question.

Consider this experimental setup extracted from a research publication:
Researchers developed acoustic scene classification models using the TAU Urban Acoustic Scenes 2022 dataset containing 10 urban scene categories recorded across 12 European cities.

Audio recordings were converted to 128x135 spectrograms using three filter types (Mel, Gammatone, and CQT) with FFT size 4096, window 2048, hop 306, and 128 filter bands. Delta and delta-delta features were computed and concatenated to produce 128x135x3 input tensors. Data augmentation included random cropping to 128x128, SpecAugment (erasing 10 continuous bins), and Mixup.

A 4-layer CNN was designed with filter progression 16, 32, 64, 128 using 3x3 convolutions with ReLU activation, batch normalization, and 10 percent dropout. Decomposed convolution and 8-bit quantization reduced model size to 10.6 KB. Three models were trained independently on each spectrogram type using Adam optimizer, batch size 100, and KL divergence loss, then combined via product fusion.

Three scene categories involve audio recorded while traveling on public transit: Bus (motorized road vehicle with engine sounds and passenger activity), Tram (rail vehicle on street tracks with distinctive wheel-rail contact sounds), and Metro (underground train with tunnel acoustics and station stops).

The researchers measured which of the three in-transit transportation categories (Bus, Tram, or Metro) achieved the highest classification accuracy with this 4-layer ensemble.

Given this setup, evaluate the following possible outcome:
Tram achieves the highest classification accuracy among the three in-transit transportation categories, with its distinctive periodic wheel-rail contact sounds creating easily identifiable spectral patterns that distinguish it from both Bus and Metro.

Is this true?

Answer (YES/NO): NO